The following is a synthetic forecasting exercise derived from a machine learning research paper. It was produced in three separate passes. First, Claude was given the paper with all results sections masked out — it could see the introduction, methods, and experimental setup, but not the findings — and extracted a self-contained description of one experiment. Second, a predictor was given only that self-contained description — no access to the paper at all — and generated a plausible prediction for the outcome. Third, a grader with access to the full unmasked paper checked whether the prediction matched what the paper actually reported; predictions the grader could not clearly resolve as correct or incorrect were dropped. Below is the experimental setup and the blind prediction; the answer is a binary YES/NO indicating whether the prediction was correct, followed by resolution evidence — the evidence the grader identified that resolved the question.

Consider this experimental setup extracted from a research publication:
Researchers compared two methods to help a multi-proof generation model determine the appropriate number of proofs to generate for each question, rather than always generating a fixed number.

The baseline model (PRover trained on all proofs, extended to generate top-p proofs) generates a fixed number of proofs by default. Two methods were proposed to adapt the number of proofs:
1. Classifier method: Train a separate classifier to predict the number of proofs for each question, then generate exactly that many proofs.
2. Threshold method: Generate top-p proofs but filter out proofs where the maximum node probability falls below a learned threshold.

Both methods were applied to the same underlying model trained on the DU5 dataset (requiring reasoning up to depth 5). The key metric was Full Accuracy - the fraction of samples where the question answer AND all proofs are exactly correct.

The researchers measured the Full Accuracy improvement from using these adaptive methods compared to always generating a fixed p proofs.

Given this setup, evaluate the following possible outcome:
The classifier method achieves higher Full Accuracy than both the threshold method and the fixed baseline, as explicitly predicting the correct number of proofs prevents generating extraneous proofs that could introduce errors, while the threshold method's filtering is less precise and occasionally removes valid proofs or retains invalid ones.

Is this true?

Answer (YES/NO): YES